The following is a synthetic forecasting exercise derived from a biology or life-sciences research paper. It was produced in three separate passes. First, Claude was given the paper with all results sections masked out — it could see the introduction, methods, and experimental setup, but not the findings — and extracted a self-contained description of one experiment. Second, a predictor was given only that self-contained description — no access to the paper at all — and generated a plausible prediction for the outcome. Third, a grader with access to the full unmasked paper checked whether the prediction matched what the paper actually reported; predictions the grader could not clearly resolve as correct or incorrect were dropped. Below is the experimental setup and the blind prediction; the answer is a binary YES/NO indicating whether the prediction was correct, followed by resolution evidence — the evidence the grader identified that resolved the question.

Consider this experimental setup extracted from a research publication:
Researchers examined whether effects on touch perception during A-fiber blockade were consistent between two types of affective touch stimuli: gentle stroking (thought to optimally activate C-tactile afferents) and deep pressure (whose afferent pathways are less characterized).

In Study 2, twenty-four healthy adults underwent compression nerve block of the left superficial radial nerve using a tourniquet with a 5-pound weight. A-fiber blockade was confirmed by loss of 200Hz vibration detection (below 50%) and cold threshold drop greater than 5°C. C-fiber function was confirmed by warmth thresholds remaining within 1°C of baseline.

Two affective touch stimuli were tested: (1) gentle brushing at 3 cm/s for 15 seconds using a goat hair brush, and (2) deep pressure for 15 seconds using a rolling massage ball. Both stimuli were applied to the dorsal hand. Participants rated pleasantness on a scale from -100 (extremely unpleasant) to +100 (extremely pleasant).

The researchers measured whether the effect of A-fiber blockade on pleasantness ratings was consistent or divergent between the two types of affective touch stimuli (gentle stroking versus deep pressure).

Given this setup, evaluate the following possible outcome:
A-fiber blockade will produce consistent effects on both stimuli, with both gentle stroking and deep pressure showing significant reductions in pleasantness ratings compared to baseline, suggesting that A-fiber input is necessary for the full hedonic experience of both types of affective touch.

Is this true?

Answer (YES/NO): YES